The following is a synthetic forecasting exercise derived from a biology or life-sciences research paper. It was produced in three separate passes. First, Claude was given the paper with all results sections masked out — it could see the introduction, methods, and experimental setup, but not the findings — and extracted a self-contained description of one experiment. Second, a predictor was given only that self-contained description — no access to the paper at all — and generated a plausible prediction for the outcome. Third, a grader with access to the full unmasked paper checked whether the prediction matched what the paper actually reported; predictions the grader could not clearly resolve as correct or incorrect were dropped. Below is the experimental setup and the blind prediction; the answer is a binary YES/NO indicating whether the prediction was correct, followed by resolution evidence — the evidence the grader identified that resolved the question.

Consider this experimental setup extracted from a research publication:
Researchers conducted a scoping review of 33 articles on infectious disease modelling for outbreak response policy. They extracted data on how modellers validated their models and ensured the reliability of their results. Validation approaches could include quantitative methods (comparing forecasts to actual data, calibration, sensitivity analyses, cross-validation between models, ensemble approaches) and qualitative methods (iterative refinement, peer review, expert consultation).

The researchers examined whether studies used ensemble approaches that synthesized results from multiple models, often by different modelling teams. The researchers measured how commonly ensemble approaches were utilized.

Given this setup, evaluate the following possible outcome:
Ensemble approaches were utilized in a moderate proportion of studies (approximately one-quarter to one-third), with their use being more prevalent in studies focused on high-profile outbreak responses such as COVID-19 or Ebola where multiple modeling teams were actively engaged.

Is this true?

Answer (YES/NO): NO